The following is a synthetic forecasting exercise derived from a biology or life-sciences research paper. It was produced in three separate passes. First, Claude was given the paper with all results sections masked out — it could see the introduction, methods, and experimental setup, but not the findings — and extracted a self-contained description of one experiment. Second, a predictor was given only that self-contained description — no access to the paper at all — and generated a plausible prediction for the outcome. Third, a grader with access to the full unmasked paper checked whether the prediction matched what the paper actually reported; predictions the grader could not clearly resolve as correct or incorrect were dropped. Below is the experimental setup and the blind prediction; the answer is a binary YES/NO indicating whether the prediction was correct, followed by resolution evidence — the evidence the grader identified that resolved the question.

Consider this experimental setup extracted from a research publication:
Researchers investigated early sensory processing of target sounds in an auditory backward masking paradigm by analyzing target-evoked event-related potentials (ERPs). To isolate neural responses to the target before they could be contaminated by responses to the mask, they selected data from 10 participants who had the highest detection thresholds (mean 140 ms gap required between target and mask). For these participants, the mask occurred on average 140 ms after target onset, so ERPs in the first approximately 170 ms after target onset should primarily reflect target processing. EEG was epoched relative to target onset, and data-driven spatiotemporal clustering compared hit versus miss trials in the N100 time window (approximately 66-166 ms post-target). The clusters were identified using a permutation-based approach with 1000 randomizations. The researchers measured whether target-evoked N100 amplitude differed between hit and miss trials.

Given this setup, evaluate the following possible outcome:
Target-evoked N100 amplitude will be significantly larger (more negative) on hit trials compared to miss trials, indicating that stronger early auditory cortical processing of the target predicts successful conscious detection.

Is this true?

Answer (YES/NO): YES